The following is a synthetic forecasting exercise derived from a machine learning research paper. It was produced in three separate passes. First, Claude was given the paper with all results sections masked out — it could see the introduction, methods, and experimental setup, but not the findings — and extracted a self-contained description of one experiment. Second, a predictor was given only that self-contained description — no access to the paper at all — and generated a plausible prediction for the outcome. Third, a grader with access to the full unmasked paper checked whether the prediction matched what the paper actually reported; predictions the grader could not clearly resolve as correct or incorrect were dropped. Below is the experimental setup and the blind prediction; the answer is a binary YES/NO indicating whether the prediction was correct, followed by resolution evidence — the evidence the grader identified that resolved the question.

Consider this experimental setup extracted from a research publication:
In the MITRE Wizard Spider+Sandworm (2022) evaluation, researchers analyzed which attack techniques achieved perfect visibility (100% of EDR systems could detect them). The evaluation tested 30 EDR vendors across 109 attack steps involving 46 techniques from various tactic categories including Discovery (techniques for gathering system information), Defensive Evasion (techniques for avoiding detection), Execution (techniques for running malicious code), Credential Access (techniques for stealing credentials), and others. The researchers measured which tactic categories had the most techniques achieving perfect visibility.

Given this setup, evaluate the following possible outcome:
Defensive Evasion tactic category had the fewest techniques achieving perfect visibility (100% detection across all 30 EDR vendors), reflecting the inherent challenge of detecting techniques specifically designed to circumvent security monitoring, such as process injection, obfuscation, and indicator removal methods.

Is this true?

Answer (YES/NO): NO